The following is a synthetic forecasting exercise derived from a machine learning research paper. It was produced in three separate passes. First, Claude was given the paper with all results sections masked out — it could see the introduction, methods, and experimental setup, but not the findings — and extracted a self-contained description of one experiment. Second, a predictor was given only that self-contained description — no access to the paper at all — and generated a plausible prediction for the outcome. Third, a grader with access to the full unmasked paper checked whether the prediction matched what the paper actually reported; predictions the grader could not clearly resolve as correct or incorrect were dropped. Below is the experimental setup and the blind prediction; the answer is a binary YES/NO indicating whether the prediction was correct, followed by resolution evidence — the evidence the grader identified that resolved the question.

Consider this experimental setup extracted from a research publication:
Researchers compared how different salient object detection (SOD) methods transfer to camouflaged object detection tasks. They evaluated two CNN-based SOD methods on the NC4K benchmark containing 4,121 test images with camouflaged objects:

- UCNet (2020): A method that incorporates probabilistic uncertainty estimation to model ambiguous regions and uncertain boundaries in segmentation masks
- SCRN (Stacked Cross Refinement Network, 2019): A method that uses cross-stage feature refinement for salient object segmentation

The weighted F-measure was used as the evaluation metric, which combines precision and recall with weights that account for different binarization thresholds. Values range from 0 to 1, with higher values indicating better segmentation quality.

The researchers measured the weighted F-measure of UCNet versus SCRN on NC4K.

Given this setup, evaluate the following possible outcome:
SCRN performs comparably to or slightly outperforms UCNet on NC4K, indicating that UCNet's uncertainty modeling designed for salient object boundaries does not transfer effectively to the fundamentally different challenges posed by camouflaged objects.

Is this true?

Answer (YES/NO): NO